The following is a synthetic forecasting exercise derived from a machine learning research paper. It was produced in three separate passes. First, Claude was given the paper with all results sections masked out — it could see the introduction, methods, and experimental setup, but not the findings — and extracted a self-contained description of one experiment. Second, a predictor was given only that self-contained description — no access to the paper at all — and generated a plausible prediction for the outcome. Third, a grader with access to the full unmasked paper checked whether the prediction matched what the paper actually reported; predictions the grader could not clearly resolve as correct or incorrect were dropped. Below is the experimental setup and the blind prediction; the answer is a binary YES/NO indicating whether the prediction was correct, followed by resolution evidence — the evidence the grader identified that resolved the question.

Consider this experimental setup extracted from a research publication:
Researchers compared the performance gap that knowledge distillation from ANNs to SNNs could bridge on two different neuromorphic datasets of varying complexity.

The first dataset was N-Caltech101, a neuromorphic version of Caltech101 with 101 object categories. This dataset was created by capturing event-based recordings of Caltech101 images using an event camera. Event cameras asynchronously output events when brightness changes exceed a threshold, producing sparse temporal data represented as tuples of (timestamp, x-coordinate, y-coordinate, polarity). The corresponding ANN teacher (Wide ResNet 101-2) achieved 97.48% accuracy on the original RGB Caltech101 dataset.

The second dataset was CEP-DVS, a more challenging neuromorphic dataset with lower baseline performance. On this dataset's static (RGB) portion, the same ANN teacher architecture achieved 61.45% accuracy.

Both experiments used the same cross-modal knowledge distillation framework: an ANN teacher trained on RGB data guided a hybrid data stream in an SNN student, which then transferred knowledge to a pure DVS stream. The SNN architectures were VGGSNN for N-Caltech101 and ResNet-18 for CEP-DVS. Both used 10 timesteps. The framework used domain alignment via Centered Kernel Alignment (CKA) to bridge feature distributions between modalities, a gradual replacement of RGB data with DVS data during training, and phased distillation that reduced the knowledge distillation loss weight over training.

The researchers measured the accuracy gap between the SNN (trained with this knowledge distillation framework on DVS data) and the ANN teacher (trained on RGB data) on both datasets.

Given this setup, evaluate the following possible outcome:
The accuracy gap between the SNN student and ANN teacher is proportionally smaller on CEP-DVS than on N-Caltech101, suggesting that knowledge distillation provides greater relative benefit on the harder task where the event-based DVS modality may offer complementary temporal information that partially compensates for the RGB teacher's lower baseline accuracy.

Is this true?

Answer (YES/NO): NO